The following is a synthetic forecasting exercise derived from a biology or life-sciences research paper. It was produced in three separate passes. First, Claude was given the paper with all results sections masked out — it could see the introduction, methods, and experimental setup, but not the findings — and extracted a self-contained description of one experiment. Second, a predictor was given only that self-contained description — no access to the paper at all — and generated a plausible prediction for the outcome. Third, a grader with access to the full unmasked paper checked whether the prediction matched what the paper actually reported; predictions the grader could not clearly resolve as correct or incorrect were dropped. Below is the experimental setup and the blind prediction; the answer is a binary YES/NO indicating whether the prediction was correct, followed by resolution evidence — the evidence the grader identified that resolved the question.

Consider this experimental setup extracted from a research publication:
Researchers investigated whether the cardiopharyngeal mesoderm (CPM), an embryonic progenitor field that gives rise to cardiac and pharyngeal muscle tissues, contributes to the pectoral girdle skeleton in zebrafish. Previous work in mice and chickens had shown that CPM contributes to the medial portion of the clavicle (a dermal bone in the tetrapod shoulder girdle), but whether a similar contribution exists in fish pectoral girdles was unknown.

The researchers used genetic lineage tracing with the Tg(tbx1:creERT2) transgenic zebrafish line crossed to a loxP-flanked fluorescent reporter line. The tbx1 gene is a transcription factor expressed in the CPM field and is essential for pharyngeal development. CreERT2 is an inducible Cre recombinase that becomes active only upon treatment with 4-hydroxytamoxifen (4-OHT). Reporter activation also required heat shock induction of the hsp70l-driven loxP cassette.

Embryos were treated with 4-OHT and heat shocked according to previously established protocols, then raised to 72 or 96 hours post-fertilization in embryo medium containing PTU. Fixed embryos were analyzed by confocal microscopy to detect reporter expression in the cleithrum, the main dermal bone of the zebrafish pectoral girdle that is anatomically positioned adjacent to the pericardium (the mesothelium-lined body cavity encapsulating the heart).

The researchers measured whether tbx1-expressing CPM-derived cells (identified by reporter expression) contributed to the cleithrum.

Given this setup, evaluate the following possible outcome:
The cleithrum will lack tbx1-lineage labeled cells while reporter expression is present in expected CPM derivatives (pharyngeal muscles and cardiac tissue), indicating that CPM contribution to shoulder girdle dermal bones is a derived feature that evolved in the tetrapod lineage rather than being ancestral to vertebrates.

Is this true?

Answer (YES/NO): NO